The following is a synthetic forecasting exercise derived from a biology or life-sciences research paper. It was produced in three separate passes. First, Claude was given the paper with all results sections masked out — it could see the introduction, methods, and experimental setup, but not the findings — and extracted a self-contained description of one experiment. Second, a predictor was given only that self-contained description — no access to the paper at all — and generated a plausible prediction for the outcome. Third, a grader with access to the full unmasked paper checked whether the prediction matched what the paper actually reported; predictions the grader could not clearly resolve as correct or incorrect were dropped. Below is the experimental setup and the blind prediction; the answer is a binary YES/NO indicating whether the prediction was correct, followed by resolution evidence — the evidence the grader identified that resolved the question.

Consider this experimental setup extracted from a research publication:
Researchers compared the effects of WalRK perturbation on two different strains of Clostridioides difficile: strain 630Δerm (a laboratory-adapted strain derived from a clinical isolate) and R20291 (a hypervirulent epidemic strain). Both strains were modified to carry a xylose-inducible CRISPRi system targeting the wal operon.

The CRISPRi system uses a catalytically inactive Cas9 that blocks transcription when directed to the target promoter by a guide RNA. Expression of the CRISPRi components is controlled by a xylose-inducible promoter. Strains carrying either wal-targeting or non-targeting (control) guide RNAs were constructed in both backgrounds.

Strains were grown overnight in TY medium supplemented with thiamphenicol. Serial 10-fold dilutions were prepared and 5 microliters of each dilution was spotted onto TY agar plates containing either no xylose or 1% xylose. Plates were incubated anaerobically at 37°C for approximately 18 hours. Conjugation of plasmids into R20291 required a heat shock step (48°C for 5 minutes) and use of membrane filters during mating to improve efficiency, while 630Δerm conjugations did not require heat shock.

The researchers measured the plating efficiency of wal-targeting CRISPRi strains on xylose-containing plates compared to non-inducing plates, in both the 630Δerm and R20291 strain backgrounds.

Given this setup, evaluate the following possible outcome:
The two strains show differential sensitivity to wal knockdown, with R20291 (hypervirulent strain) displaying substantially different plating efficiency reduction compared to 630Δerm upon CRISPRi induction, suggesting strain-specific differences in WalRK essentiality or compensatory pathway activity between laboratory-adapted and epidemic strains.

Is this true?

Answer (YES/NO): NO